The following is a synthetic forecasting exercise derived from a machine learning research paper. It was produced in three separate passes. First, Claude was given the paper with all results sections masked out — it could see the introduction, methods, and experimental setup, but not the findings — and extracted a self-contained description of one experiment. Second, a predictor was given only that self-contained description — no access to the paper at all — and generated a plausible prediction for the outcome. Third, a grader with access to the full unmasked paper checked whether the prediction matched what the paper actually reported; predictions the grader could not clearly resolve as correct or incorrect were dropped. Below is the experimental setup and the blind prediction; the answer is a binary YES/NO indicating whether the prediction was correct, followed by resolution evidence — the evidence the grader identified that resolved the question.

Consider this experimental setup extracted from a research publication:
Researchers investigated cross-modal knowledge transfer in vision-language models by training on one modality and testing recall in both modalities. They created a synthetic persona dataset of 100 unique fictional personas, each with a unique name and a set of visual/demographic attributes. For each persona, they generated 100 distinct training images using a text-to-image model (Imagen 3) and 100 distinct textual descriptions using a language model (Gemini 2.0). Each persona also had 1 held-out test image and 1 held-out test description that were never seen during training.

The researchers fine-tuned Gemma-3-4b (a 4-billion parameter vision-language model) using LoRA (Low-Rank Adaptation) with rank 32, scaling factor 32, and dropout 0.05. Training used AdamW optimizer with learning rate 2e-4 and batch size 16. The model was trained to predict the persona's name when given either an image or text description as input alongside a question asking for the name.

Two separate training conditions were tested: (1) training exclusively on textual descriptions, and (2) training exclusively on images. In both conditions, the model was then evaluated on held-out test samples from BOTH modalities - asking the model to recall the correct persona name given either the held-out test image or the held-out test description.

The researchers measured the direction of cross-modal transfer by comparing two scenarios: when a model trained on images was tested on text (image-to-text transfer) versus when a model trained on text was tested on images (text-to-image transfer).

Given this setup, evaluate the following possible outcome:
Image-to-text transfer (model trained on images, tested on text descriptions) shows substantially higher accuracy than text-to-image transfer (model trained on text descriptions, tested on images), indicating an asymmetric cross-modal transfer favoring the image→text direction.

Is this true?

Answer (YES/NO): YES